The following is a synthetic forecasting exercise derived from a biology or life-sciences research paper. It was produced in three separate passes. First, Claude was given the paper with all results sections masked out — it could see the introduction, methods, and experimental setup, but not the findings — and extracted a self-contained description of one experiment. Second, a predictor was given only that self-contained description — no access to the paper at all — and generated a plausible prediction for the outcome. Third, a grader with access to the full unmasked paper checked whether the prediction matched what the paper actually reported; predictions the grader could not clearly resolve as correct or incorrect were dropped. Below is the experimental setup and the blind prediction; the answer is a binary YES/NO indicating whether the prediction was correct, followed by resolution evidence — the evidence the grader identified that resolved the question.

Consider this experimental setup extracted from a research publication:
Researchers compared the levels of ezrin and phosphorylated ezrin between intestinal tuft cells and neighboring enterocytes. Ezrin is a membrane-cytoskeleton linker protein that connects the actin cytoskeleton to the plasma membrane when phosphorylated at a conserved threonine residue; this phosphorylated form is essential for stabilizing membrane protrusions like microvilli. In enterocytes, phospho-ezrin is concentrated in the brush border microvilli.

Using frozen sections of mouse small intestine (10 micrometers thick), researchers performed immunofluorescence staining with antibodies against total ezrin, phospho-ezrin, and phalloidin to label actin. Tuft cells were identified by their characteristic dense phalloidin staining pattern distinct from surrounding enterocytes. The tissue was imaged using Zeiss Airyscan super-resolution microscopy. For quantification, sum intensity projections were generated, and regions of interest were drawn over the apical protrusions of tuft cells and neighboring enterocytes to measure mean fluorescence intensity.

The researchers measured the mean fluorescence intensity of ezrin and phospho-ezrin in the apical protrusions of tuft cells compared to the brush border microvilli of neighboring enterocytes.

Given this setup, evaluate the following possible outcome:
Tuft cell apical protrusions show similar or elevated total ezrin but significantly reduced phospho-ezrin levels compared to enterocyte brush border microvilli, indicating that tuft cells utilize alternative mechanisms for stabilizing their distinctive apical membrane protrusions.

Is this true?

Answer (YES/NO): NO